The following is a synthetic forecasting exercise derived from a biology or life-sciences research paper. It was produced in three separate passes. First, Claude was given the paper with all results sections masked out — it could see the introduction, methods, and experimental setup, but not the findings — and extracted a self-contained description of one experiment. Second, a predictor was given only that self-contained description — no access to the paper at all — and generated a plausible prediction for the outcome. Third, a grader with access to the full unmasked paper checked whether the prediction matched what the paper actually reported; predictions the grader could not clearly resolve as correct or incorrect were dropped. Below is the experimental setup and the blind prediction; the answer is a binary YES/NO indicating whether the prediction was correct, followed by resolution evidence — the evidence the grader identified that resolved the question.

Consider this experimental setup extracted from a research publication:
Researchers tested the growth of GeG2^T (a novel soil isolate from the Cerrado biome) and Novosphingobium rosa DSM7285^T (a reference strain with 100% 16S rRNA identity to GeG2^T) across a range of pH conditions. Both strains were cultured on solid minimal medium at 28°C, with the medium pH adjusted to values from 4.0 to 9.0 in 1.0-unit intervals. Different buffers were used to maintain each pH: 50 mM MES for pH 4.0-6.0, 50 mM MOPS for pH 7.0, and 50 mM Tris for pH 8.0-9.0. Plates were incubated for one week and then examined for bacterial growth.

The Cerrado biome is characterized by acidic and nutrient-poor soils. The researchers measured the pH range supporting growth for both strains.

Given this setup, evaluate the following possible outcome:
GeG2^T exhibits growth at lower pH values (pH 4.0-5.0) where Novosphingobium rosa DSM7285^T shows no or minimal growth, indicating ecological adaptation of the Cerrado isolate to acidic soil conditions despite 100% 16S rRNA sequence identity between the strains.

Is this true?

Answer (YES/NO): NO